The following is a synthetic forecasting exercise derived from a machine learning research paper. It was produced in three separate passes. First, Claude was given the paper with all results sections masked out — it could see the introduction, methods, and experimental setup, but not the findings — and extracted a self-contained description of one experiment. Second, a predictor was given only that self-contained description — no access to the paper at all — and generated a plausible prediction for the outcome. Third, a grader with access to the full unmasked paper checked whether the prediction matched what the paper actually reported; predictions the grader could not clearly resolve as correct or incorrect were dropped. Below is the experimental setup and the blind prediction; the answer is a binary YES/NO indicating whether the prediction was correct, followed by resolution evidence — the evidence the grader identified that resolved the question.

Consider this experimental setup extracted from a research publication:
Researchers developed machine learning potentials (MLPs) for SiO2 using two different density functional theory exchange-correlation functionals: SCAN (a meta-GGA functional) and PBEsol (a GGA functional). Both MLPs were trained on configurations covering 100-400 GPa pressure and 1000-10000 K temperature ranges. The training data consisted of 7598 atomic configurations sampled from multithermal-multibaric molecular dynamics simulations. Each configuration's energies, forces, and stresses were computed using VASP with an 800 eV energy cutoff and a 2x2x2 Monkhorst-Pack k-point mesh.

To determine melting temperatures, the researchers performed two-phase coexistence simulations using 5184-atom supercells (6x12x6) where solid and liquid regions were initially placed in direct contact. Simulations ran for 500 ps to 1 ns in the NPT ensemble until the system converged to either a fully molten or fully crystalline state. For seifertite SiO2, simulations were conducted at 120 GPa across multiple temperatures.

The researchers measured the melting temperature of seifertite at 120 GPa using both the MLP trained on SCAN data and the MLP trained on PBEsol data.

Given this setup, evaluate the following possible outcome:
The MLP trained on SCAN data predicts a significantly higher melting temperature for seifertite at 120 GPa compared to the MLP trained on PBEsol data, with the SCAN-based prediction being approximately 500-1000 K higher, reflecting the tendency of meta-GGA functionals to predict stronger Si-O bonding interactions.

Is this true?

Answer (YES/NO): YES